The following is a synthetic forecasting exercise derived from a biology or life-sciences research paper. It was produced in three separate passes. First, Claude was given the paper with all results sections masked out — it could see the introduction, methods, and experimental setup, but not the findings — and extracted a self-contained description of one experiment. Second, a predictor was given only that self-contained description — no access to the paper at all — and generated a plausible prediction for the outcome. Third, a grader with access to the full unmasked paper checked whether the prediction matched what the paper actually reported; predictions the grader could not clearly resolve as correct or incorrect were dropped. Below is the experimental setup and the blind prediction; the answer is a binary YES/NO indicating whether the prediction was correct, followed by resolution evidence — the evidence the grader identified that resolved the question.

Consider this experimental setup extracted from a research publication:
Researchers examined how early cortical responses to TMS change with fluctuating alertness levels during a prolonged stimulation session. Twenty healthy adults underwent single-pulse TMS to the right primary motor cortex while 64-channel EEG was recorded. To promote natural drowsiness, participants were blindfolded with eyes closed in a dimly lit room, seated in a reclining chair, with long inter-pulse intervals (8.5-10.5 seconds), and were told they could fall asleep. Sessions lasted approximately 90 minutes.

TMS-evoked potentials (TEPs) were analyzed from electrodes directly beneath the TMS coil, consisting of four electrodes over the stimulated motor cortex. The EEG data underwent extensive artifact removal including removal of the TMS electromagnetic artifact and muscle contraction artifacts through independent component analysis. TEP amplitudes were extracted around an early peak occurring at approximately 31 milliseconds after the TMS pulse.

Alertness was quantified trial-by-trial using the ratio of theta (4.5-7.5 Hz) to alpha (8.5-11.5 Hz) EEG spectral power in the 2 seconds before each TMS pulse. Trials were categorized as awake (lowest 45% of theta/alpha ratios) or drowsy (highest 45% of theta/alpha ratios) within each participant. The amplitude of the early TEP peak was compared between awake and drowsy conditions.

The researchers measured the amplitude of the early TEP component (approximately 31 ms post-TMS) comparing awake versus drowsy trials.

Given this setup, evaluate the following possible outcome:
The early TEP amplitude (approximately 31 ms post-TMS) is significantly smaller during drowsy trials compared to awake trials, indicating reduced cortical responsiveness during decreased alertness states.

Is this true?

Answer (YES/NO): NO